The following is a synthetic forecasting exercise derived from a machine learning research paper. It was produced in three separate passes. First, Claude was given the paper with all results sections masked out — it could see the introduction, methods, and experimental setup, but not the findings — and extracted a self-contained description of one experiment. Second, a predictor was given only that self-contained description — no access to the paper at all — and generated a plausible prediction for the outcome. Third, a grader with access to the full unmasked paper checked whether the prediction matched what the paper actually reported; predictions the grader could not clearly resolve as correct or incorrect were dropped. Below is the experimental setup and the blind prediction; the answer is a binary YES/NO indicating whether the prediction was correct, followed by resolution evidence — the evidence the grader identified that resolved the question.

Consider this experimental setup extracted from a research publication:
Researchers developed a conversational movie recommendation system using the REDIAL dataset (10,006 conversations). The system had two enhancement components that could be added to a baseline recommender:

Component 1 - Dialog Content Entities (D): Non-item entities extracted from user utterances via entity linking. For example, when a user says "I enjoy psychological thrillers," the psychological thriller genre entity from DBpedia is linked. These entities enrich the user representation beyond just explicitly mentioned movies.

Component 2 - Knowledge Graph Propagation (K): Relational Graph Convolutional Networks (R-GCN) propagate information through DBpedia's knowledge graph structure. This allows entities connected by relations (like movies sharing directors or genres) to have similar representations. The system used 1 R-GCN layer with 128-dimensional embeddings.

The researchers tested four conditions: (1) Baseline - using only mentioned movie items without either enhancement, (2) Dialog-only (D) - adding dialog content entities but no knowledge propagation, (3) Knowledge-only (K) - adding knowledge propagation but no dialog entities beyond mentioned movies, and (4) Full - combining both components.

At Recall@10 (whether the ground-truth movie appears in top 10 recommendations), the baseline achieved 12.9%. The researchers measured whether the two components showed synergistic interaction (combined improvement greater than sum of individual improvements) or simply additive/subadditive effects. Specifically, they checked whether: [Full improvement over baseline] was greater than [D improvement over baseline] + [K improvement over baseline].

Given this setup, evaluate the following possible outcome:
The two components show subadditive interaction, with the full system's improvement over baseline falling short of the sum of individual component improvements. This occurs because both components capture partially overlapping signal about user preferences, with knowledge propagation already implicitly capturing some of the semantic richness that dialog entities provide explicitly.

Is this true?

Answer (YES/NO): NO